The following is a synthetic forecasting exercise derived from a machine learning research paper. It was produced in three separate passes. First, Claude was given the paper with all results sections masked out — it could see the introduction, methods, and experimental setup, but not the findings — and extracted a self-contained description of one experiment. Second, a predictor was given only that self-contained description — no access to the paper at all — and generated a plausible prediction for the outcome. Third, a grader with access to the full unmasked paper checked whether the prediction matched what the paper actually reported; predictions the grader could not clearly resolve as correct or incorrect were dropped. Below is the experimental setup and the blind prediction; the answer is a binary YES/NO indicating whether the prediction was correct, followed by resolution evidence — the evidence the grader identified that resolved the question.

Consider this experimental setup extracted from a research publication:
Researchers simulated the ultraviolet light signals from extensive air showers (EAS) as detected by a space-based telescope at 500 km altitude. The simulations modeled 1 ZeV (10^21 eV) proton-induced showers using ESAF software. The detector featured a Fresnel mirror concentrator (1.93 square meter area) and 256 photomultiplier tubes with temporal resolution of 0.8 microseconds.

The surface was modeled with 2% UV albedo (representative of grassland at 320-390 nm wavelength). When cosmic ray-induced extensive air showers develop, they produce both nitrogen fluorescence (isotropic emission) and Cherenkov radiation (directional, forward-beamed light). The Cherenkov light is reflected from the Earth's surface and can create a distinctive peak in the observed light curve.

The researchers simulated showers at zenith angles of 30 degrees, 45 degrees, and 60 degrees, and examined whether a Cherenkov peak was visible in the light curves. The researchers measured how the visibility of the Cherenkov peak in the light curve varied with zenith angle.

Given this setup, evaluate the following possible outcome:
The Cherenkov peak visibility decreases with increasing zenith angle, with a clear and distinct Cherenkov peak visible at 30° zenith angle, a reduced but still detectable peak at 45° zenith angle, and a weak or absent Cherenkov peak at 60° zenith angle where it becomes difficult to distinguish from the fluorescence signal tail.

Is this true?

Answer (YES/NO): NO